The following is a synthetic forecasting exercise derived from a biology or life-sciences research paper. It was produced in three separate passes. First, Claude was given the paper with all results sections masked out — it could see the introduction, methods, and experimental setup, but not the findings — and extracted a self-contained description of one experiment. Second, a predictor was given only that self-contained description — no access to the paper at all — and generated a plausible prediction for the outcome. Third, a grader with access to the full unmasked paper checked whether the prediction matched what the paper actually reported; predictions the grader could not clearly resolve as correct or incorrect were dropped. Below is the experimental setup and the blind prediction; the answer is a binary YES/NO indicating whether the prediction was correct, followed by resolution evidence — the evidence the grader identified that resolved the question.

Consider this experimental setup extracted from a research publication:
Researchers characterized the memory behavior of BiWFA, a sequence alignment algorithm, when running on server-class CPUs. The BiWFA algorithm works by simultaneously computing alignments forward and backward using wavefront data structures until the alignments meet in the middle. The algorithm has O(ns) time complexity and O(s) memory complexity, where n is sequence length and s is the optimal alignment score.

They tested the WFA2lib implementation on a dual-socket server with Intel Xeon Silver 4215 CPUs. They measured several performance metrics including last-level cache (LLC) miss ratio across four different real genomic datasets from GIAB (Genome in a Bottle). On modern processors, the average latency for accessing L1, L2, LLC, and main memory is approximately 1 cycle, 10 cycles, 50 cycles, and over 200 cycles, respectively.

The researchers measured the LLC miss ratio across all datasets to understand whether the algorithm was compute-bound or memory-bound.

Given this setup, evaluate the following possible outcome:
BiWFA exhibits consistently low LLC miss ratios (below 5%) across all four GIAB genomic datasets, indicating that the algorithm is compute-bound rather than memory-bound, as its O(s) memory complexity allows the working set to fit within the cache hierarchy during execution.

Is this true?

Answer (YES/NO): NO